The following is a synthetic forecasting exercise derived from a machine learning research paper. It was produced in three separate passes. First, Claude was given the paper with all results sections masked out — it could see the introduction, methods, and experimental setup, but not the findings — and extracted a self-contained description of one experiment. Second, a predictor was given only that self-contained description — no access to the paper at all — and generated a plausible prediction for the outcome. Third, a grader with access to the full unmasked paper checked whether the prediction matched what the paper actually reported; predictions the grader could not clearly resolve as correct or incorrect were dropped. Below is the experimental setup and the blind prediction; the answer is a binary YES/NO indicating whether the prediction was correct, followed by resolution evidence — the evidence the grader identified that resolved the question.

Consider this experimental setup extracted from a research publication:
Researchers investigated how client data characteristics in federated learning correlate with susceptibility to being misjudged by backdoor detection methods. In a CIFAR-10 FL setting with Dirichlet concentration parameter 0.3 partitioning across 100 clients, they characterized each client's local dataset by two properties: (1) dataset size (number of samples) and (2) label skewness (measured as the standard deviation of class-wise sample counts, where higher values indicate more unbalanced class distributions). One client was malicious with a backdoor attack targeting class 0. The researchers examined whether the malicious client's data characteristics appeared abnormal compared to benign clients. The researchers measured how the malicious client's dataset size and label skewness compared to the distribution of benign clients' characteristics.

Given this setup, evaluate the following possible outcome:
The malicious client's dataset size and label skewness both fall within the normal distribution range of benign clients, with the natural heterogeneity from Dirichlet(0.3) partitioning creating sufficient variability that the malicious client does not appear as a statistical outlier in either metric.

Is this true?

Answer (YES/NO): YES